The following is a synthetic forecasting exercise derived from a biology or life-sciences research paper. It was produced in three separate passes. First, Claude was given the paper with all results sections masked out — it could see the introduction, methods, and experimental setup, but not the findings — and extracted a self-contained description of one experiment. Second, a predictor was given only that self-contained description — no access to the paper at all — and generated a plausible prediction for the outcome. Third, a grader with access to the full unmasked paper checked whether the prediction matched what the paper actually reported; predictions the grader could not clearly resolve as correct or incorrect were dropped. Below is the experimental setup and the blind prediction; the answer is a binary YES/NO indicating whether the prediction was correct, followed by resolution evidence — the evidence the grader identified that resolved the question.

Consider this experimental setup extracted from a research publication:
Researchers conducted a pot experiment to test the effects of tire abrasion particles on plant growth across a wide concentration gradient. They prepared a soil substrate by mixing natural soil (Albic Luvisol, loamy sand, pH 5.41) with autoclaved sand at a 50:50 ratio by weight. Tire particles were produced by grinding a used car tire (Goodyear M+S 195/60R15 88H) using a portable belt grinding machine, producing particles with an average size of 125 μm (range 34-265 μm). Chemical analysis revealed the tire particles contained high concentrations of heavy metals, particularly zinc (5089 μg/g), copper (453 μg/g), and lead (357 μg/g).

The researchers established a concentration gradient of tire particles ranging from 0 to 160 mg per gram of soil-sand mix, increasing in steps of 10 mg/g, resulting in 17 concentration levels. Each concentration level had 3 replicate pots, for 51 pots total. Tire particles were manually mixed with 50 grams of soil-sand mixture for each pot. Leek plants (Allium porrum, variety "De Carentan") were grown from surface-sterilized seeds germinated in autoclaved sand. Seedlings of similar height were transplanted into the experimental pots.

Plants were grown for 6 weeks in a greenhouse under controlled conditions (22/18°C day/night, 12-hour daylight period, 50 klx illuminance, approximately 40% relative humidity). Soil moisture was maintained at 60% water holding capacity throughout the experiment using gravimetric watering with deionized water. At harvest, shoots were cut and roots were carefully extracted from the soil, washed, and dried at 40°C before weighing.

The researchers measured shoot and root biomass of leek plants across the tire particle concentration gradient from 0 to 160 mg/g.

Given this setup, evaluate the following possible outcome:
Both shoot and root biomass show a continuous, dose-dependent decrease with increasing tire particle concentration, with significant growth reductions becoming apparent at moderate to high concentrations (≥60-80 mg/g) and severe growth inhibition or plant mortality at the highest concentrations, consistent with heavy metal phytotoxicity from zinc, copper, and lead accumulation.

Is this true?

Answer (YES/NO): NO